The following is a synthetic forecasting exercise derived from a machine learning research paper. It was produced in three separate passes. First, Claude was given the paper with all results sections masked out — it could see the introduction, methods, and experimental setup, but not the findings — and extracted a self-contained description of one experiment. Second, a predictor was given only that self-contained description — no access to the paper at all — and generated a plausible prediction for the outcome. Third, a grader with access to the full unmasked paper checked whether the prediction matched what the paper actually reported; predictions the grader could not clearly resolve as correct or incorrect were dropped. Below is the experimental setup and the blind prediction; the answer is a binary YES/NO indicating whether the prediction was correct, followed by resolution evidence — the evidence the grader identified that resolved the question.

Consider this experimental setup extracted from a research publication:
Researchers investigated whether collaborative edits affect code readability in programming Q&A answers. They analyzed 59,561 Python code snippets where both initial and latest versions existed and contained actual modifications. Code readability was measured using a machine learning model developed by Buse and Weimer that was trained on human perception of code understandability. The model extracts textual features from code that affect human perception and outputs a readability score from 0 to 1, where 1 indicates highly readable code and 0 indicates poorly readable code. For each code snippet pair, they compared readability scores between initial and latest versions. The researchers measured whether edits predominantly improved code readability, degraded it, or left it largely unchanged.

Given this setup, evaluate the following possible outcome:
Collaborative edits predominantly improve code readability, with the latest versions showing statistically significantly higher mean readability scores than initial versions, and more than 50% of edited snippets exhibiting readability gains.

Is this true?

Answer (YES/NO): NO